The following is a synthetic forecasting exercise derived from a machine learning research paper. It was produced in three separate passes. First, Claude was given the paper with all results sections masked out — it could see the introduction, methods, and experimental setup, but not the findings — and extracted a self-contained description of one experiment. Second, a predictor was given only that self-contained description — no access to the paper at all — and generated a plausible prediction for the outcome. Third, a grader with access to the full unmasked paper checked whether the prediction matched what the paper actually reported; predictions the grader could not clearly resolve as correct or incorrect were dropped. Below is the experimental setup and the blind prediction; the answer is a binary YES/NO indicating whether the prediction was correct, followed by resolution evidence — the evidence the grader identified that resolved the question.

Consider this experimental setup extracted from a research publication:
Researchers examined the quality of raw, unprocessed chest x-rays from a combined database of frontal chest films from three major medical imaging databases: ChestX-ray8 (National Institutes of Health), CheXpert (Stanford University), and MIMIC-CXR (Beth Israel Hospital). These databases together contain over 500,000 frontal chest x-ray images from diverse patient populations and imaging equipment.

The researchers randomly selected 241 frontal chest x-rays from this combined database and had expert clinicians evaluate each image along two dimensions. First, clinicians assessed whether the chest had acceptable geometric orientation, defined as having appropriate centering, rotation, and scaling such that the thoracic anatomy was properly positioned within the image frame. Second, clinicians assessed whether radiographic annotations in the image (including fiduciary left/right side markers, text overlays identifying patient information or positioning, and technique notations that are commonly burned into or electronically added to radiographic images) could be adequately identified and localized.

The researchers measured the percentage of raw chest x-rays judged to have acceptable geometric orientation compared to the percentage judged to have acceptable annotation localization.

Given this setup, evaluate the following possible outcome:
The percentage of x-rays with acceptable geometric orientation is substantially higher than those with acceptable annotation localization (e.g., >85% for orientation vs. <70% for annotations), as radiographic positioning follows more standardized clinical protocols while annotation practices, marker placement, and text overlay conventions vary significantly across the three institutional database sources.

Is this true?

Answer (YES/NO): NO